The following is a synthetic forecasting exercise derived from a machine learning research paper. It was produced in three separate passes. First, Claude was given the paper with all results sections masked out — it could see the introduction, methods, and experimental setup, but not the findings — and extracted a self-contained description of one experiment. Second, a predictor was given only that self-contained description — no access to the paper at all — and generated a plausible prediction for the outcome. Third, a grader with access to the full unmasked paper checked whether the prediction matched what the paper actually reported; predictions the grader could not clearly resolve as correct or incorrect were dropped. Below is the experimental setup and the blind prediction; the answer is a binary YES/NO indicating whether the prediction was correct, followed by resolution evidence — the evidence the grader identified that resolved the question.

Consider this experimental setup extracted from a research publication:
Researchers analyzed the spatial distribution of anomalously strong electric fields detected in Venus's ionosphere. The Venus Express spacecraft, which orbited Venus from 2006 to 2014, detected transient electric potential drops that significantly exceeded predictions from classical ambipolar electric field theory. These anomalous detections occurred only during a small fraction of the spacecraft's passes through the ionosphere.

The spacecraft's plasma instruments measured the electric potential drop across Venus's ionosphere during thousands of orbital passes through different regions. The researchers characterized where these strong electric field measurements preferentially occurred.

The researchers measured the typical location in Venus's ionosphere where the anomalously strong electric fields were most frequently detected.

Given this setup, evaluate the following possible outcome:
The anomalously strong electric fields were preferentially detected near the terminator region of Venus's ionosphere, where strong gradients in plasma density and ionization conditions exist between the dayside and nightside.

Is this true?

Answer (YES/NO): YES